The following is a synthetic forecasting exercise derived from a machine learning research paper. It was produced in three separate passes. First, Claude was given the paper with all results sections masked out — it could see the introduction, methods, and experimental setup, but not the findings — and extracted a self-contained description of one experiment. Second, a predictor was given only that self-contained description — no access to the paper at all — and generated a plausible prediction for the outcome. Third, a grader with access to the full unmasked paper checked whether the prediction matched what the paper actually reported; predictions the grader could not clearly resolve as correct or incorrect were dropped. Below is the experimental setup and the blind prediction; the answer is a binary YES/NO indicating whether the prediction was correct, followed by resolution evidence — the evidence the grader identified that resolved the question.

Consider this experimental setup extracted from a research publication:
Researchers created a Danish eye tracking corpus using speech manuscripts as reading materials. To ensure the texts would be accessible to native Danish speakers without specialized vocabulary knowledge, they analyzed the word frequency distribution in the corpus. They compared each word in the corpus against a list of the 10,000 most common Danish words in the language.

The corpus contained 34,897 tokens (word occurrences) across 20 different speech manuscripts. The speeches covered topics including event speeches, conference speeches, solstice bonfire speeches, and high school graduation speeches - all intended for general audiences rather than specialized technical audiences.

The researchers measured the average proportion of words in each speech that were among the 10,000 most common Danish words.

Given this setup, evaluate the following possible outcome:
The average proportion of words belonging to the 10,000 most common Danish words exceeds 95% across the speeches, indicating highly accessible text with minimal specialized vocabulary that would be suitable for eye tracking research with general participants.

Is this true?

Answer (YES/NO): NO